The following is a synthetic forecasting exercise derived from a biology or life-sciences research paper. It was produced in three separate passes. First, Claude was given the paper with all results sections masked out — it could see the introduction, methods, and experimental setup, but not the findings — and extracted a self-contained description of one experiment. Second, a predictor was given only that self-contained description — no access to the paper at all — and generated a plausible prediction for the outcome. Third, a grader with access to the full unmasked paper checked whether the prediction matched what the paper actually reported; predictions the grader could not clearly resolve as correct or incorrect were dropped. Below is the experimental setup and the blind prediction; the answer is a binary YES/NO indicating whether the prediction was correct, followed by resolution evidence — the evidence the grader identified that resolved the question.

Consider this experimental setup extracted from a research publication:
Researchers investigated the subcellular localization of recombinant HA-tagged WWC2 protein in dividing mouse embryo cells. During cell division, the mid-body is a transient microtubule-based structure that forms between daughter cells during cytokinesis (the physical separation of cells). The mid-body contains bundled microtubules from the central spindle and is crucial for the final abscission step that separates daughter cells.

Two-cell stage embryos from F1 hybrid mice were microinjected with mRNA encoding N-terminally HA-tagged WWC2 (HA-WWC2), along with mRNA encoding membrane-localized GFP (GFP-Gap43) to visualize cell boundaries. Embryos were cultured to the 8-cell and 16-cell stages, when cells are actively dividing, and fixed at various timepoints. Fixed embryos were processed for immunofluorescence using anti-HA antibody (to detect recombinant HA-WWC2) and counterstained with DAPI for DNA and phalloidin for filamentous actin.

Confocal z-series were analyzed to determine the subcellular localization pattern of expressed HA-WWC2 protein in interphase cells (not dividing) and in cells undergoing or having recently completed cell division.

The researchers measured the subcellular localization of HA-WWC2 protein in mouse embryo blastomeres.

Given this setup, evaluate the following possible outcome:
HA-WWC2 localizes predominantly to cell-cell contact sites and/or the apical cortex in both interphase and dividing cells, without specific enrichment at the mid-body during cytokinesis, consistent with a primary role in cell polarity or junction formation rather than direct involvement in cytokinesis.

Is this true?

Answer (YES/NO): NO